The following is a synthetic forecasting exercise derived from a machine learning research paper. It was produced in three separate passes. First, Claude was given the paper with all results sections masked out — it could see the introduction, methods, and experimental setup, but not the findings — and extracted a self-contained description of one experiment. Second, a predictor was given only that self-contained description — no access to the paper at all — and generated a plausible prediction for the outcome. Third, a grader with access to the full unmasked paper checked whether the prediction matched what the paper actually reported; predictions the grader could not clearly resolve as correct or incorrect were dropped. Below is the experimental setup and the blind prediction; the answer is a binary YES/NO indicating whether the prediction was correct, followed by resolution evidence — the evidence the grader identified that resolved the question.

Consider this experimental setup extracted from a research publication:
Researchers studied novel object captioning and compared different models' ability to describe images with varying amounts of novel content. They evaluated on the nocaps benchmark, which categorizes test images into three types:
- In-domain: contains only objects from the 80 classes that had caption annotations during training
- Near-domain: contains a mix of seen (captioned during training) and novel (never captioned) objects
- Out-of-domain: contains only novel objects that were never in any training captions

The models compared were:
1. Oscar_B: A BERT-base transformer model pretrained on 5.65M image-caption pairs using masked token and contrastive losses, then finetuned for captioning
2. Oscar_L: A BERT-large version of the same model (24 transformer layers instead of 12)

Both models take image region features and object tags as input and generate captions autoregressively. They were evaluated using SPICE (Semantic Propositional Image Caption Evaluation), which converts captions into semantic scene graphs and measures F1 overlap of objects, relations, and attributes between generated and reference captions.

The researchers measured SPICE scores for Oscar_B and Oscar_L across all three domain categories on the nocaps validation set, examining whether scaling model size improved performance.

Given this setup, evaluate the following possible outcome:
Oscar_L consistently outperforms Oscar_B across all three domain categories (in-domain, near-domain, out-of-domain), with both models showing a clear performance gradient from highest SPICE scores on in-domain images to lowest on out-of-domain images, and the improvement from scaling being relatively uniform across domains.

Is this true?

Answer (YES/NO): NO